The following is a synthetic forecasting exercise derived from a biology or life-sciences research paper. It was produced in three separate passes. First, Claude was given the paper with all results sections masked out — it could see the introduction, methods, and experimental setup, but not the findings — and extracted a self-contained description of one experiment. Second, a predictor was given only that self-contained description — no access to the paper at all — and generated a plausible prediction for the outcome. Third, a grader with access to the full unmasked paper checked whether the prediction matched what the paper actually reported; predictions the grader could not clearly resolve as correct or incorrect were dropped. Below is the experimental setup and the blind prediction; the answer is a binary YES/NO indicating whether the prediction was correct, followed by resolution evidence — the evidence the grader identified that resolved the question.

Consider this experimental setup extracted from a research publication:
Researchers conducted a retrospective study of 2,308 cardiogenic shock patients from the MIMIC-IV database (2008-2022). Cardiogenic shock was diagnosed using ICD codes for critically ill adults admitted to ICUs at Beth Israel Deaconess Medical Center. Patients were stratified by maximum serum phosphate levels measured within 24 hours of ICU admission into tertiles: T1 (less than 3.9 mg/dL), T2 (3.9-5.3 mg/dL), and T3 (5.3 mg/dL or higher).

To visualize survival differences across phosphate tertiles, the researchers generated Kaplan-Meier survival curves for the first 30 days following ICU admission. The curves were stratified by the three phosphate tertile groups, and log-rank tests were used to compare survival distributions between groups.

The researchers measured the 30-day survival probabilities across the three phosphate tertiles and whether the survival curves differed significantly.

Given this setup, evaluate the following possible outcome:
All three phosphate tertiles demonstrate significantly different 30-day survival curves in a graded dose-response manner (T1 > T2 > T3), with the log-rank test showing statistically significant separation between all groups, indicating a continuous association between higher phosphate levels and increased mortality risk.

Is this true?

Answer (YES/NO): NO